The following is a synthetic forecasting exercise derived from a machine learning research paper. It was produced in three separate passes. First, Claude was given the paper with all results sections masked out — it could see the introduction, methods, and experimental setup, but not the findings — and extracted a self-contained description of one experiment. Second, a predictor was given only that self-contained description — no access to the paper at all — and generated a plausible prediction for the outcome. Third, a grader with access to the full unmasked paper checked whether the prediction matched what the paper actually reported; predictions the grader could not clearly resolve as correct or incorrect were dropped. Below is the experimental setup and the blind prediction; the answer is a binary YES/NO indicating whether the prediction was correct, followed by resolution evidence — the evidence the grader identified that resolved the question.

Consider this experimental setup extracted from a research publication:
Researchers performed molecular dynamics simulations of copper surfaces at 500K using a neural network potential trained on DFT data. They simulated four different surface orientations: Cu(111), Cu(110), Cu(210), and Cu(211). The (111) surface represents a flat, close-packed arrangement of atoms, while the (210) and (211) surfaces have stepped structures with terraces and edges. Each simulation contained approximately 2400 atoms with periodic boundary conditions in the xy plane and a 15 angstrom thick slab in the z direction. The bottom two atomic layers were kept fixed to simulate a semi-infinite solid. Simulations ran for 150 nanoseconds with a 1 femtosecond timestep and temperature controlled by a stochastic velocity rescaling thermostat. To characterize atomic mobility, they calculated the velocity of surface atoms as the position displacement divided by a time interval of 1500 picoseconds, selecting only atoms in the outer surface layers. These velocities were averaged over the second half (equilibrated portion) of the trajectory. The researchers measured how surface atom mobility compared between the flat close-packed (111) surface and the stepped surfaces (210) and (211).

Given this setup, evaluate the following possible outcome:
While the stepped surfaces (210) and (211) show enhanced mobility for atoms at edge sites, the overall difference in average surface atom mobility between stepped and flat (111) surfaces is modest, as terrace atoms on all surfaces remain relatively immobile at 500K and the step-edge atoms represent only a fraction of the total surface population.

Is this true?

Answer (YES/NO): NO